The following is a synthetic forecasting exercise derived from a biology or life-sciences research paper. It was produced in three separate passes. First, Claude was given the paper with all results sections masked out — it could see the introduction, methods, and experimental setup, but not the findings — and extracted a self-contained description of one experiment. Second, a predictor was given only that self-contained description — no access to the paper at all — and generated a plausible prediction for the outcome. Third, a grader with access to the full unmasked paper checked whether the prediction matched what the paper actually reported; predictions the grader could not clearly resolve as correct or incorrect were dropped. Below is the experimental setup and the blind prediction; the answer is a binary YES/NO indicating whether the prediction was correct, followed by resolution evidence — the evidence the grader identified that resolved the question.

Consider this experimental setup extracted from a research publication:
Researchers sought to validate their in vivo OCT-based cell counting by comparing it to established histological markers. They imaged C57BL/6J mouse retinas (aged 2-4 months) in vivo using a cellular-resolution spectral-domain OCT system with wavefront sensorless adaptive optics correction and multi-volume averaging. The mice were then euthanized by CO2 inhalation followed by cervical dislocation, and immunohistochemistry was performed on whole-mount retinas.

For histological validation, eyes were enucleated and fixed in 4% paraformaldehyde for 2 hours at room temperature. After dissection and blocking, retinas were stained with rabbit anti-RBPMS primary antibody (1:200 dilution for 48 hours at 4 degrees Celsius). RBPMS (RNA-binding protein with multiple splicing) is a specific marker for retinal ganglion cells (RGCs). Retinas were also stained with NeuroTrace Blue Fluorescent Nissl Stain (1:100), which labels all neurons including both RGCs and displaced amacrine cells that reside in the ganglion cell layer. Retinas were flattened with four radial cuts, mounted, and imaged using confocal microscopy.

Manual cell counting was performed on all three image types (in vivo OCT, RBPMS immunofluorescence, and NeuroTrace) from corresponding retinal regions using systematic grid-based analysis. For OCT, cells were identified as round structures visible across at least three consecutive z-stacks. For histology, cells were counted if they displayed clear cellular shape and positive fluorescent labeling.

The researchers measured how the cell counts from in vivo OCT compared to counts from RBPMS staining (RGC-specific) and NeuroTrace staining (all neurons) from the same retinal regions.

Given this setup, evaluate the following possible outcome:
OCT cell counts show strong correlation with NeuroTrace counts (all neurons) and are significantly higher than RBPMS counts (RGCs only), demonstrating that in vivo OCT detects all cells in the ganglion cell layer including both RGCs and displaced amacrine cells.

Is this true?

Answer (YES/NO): NO